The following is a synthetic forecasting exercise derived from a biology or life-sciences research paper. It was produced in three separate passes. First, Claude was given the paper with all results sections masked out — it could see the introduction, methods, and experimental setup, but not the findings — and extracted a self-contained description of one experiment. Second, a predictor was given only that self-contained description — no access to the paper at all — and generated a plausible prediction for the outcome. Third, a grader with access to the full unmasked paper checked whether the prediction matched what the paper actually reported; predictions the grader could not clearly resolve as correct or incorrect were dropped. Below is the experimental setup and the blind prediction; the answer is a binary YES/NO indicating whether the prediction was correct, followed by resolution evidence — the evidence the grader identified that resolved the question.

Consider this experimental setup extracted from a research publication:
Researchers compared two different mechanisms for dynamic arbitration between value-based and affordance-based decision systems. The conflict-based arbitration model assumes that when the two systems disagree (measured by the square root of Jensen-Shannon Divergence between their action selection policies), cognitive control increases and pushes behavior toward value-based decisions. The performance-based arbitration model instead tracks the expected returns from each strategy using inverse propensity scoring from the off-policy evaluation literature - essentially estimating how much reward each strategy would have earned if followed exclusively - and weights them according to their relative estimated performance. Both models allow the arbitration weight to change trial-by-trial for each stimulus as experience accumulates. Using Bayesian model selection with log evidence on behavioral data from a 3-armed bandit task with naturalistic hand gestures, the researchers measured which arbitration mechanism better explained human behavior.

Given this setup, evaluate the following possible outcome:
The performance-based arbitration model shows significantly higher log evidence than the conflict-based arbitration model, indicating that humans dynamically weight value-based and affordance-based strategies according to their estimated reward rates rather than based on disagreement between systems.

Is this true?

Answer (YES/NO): YES